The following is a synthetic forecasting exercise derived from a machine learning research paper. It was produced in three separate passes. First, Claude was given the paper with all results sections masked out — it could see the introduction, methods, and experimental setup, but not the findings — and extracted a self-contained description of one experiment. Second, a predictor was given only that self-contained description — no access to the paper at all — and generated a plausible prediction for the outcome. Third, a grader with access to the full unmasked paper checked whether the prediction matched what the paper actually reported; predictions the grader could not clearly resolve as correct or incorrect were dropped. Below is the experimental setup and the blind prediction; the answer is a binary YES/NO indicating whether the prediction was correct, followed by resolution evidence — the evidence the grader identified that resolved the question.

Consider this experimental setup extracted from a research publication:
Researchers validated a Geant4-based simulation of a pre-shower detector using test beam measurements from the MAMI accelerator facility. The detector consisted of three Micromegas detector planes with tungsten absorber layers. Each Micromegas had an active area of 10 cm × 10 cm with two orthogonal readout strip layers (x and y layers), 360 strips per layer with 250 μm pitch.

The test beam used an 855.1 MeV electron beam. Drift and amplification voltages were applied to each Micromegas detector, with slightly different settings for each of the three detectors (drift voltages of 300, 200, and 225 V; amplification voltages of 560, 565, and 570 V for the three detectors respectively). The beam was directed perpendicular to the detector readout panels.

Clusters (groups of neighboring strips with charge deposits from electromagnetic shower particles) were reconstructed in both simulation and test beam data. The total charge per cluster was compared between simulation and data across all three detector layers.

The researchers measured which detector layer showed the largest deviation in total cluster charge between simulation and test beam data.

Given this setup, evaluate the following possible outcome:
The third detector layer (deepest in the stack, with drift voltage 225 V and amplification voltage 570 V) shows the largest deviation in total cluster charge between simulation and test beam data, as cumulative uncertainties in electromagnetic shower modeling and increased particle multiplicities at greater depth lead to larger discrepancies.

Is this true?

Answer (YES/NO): NO